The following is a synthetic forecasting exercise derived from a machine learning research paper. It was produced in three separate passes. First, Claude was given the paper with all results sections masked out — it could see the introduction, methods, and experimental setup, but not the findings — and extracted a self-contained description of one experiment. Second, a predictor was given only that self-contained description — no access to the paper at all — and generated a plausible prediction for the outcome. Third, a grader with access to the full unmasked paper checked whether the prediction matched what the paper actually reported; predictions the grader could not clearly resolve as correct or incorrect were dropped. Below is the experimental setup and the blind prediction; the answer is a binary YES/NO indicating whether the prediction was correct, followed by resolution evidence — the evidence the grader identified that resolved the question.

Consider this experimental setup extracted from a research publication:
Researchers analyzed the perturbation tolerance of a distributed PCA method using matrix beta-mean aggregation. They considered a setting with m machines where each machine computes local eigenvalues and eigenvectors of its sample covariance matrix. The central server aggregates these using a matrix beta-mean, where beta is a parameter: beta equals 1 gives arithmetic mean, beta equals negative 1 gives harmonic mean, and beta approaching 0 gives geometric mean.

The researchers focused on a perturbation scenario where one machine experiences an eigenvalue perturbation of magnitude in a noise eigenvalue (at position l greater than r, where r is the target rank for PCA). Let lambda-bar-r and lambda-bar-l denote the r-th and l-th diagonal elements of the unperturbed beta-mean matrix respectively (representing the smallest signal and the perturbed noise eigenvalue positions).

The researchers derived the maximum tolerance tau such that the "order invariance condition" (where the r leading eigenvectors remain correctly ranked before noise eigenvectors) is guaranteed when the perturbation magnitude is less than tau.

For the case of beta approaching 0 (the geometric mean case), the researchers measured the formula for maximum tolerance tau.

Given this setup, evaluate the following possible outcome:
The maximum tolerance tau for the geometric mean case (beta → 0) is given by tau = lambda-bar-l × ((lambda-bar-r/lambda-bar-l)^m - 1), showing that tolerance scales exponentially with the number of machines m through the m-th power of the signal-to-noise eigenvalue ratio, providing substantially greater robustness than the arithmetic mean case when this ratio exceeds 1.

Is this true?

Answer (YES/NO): NO